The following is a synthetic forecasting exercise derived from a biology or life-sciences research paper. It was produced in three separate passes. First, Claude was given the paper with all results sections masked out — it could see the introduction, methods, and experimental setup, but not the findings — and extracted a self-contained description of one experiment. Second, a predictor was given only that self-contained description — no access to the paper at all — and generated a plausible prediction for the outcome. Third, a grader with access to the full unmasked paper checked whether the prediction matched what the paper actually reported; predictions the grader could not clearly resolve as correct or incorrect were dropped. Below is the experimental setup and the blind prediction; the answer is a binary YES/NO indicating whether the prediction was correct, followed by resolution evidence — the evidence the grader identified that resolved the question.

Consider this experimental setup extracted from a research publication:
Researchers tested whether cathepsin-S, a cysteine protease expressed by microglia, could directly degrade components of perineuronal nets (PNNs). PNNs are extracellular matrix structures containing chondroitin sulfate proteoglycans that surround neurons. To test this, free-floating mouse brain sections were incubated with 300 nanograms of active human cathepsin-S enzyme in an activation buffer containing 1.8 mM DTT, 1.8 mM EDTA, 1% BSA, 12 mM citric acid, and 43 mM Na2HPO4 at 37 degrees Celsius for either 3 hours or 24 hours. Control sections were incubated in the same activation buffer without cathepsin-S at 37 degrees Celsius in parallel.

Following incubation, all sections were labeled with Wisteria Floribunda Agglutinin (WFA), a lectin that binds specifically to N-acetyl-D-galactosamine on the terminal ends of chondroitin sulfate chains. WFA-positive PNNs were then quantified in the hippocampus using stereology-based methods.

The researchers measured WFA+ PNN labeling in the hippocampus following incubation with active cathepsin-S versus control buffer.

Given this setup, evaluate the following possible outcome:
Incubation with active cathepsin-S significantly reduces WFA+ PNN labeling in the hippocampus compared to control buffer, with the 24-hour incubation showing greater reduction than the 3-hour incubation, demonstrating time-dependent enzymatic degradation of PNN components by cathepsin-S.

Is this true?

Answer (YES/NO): YES